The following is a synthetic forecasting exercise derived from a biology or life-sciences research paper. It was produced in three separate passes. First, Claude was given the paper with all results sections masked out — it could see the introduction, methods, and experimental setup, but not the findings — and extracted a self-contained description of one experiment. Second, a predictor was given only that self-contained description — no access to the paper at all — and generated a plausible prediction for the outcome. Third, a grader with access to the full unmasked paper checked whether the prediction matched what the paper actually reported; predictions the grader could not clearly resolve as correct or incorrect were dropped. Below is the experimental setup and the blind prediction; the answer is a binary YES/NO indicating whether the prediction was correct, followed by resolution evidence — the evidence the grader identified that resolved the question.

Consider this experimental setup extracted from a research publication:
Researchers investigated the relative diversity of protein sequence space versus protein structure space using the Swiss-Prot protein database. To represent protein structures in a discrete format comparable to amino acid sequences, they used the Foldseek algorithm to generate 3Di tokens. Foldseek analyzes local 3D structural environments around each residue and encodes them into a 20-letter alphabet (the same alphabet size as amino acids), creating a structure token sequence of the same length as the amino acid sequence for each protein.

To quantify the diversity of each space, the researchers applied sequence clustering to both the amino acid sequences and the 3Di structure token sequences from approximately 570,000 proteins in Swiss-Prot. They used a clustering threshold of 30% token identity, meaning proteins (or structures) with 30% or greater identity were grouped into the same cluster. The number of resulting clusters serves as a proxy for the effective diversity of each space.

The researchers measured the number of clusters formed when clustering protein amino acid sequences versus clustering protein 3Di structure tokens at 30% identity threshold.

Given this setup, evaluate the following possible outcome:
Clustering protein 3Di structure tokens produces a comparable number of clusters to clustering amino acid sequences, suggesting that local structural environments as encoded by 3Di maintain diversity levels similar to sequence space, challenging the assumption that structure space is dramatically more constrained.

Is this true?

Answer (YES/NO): NO